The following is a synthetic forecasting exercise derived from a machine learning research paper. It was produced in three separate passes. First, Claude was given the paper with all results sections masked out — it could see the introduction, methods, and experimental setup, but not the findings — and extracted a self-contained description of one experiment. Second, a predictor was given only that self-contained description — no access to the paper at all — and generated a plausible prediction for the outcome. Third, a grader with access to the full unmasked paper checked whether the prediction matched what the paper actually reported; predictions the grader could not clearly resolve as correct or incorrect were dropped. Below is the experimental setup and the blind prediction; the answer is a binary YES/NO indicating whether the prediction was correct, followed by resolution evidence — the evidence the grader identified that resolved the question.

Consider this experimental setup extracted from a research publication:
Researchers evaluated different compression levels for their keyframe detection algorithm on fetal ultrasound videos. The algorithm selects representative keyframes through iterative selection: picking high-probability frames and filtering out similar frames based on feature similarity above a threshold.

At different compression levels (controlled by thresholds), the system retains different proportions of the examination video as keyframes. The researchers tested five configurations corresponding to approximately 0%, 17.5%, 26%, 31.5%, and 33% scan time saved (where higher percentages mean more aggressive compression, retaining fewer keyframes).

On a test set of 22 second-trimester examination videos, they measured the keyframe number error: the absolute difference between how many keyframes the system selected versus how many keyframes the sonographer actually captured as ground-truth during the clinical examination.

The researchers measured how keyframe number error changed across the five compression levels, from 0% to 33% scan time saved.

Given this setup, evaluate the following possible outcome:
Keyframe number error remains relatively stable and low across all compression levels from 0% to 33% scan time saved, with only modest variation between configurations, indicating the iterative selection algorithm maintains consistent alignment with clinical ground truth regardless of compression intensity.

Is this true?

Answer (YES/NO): NO